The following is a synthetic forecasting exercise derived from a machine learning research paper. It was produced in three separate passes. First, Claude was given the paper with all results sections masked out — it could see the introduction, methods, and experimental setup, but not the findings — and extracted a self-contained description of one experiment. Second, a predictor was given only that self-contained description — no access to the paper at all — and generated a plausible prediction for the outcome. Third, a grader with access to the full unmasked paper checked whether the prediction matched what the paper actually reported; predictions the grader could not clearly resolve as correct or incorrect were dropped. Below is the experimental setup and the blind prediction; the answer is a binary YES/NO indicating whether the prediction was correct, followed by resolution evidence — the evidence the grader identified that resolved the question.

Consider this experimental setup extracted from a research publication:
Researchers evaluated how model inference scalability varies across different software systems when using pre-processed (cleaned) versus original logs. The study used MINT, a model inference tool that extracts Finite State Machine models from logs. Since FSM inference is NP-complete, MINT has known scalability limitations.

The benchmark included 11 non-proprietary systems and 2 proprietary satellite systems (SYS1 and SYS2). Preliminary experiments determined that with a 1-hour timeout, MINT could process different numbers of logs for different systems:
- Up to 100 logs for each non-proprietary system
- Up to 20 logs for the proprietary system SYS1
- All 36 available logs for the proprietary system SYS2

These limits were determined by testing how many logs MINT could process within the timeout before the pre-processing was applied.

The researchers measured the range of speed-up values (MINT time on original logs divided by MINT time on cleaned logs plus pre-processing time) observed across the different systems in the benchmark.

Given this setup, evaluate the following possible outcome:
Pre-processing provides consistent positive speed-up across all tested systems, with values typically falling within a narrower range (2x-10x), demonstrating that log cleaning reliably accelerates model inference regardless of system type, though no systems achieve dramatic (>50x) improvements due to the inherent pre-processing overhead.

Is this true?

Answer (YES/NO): NO